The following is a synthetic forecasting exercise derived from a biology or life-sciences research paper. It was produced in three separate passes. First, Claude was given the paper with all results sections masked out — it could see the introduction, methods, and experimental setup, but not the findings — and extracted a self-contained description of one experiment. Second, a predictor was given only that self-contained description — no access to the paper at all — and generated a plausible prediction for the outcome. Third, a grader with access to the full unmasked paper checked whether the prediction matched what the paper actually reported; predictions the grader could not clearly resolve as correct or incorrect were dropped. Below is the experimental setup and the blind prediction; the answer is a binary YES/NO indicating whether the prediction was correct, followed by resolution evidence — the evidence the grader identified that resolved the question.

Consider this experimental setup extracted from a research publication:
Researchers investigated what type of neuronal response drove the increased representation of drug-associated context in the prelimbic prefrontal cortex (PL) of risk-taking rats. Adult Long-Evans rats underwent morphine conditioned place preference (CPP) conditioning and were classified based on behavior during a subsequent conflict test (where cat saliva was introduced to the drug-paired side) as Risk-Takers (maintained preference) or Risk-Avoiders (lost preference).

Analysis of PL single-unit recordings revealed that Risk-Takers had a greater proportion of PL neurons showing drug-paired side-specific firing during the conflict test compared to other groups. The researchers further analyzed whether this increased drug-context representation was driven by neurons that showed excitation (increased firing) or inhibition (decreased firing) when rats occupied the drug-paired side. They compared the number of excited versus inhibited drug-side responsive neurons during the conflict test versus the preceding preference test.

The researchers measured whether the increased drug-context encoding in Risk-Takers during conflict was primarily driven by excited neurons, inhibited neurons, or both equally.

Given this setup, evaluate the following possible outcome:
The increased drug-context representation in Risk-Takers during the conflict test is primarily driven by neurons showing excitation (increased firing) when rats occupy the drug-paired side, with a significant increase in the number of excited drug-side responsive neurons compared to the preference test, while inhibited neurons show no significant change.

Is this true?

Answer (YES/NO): NO